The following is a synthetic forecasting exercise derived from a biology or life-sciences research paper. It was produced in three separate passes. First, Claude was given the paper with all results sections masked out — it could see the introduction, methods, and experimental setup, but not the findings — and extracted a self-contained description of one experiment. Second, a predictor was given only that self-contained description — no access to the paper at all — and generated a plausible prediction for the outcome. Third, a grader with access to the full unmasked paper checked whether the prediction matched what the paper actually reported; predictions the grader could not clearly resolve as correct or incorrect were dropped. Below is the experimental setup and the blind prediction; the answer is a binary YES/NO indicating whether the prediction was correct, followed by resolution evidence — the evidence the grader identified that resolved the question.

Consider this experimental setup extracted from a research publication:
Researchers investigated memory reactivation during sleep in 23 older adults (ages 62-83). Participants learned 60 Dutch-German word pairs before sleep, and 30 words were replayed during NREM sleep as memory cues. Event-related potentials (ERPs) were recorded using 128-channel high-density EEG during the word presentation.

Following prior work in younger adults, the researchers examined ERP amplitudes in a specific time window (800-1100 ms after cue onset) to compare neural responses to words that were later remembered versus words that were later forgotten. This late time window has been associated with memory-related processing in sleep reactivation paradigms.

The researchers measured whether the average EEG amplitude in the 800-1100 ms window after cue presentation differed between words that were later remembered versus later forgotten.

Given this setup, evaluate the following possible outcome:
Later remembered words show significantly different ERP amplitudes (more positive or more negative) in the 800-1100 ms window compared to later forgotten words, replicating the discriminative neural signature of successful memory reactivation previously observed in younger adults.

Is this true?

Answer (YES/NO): NO